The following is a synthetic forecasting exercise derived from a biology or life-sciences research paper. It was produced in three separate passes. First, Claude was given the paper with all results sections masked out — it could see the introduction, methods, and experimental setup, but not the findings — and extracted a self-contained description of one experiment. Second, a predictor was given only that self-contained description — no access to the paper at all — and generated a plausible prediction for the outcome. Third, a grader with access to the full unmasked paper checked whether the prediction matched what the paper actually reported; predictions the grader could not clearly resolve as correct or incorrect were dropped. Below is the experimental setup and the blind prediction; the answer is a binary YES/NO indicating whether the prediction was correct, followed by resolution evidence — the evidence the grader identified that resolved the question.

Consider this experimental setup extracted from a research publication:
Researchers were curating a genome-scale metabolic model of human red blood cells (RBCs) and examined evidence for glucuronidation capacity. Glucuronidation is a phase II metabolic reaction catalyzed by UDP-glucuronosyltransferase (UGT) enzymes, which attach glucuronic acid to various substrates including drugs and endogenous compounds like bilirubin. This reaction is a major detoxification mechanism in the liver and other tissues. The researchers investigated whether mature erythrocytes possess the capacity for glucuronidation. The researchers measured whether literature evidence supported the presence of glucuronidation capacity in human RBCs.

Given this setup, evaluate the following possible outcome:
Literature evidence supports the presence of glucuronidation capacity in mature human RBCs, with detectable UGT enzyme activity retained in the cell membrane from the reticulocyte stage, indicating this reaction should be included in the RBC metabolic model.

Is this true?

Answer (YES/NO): NO